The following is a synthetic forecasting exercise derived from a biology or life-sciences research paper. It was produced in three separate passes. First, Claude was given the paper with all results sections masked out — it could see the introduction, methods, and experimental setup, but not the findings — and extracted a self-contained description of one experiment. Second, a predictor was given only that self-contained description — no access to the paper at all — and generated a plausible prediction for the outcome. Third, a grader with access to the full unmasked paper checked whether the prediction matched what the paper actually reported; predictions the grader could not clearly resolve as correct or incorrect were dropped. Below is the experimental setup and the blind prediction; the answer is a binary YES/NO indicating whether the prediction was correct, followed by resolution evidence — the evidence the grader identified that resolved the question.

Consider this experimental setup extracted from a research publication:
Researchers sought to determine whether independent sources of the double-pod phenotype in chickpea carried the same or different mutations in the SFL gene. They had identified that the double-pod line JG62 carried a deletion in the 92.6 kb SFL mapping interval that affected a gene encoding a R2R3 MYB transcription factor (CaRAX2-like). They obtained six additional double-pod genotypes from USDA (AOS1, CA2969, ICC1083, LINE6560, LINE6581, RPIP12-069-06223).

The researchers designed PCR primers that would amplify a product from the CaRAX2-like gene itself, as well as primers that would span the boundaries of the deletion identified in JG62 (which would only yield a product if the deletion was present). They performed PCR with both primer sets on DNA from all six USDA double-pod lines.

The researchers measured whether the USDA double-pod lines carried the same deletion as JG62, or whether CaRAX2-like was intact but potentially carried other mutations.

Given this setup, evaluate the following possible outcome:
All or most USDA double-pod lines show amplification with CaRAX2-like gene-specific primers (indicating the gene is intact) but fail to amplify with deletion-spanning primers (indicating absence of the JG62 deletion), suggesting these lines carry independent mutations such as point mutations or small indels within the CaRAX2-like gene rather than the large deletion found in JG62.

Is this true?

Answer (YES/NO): NO